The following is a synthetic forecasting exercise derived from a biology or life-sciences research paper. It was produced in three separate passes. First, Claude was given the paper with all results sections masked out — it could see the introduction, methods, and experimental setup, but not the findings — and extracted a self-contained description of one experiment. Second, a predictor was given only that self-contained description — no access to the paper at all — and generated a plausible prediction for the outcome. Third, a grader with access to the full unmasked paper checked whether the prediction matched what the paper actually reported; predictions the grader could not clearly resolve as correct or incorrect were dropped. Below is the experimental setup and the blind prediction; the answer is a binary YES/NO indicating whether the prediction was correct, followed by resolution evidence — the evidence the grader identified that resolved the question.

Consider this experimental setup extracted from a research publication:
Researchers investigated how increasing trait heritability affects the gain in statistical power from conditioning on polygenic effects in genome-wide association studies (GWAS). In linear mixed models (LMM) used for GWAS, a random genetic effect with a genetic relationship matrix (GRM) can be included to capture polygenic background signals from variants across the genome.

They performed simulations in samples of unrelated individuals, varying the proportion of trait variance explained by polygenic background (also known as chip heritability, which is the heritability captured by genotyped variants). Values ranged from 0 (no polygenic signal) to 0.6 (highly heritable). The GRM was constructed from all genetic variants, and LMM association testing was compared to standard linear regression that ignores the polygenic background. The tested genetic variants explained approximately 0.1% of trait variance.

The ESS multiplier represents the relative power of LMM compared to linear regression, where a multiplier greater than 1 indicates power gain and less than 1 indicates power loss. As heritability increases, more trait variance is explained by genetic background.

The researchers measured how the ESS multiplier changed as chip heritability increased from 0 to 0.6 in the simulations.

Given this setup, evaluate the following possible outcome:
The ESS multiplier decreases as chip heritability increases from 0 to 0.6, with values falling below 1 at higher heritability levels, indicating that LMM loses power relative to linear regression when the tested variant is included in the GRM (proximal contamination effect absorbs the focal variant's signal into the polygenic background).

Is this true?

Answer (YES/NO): NO